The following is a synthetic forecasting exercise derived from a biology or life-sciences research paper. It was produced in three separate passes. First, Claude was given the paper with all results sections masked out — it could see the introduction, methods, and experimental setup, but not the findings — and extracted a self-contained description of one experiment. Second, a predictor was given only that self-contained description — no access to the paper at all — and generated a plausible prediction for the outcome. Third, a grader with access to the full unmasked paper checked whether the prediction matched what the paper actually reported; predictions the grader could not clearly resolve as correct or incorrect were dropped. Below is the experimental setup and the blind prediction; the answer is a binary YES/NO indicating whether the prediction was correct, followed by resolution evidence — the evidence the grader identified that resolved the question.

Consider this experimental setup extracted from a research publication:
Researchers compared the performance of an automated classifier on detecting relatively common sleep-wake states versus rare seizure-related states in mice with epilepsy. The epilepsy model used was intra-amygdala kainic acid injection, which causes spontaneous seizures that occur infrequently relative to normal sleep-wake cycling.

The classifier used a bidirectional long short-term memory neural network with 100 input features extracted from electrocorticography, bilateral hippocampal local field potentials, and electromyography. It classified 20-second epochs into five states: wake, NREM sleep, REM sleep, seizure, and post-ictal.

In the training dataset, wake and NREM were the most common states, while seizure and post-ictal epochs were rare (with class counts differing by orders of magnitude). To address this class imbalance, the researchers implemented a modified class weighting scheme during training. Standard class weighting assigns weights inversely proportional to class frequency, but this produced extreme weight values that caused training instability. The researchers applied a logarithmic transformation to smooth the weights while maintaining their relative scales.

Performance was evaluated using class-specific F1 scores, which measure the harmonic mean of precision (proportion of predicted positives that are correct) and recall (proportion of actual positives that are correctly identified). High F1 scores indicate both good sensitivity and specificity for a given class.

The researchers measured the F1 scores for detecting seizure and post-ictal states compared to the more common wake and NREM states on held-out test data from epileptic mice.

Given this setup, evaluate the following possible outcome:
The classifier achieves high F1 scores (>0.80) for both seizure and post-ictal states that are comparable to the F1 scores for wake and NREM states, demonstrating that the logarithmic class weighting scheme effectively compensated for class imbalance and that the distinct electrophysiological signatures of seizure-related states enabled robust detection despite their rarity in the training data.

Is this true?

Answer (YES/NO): NO